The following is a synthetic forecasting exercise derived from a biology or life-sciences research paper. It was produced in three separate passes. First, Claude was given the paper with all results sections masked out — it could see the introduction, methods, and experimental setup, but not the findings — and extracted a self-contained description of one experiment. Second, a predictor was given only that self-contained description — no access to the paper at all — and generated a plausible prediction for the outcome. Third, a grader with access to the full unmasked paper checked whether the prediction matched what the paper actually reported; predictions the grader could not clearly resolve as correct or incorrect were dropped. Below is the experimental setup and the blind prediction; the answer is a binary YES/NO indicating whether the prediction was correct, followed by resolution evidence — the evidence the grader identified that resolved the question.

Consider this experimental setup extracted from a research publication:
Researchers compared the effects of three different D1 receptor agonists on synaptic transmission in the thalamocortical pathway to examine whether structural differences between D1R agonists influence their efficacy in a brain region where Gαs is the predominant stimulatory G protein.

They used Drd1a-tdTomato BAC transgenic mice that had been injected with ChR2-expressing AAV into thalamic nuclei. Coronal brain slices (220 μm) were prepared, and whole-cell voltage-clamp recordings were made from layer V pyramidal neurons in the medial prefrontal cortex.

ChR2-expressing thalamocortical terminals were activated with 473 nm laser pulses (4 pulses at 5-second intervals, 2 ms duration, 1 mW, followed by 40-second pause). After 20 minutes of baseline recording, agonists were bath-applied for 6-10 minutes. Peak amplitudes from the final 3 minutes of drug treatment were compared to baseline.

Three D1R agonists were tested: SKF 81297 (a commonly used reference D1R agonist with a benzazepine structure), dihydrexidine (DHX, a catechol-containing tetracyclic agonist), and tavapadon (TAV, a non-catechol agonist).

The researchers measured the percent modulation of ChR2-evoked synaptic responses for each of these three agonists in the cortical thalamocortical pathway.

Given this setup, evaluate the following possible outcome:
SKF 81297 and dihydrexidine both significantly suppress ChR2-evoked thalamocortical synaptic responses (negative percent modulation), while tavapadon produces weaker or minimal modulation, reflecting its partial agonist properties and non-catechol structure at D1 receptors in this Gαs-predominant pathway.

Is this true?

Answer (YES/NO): NO